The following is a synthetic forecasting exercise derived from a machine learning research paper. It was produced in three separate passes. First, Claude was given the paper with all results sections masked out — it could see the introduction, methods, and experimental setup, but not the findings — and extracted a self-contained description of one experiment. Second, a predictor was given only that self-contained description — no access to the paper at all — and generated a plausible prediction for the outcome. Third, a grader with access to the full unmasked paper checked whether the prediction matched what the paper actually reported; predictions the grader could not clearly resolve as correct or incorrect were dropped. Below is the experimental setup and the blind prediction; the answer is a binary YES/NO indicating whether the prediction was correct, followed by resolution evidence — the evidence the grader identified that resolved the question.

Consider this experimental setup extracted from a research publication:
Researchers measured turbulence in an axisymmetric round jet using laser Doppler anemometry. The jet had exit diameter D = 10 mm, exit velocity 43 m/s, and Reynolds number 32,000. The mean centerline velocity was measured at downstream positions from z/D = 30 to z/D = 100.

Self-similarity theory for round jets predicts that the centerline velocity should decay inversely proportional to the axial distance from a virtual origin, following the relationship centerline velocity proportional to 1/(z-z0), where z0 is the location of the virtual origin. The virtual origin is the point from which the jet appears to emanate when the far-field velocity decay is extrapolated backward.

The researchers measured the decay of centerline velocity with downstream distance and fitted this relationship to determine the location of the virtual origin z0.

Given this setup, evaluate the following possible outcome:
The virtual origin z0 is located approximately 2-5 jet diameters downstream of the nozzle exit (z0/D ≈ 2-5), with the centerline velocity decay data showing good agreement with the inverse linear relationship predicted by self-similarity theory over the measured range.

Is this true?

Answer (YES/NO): YES